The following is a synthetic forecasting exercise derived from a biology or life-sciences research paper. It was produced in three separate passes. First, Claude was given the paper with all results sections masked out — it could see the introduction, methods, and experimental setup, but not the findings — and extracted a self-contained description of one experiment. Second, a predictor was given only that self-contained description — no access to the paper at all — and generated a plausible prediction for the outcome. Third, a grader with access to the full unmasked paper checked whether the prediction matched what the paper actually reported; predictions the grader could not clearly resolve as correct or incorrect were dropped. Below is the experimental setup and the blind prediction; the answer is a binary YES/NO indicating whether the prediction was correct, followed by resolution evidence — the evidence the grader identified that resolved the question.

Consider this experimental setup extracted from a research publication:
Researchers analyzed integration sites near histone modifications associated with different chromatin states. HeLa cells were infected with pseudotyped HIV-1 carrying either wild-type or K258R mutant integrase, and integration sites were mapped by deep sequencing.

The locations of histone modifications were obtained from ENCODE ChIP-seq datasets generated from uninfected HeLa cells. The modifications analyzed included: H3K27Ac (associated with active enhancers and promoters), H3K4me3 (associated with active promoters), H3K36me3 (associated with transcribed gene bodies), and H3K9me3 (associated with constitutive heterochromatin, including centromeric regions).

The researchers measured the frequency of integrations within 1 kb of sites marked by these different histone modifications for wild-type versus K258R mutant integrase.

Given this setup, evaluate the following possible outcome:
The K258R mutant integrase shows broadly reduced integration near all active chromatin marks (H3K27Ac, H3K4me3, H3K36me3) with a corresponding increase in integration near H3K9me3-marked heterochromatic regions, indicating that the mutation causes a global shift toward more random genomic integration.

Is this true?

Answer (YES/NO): NO